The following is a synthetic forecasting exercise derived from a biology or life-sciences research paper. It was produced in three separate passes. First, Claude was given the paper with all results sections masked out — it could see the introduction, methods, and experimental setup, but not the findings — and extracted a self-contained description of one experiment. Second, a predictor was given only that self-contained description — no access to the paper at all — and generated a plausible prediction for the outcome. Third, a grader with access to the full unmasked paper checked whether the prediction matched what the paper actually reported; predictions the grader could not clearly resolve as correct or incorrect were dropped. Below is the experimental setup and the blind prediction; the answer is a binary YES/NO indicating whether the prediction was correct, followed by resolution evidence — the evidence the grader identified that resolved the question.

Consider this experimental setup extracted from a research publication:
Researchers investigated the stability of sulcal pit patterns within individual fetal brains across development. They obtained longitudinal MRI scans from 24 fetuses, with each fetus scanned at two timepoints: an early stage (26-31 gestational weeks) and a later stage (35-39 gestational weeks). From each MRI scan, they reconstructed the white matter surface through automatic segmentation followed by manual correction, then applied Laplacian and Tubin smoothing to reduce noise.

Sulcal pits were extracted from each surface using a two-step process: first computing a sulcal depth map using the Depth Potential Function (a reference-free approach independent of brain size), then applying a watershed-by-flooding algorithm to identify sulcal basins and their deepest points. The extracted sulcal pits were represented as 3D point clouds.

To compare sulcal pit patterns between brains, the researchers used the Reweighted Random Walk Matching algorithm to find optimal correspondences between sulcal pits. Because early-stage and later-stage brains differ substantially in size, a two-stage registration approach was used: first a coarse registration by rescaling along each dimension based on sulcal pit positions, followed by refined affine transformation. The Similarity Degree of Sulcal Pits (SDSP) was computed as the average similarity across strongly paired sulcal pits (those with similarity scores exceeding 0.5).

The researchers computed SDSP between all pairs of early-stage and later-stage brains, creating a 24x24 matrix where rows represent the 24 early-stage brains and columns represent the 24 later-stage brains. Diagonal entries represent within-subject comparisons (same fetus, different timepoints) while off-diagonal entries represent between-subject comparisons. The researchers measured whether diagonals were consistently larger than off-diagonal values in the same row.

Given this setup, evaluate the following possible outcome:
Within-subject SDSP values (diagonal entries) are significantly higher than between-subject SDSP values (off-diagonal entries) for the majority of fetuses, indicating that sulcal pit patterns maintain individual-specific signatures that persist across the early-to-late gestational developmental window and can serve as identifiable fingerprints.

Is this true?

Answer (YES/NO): NO